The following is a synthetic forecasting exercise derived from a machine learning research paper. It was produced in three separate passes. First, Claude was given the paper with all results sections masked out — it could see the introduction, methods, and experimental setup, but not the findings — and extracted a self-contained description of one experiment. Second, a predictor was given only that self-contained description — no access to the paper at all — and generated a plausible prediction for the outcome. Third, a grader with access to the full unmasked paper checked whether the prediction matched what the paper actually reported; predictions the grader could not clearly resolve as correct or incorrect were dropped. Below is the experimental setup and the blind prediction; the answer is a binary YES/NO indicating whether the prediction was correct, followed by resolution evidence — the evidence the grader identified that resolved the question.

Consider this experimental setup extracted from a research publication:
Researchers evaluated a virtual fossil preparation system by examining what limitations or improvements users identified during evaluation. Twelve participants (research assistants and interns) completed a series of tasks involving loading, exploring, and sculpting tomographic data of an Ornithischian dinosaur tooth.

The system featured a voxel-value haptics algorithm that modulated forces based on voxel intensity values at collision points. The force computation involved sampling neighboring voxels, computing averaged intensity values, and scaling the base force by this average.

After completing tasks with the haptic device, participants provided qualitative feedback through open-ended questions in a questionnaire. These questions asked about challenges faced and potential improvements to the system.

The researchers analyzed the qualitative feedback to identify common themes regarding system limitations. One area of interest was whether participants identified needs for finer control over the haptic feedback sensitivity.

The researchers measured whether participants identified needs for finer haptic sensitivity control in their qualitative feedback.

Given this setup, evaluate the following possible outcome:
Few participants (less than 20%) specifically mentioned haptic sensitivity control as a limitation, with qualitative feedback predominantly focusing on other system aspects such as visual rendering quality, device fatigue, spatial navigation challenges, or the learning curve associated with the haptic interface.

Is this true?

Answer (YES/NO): YES